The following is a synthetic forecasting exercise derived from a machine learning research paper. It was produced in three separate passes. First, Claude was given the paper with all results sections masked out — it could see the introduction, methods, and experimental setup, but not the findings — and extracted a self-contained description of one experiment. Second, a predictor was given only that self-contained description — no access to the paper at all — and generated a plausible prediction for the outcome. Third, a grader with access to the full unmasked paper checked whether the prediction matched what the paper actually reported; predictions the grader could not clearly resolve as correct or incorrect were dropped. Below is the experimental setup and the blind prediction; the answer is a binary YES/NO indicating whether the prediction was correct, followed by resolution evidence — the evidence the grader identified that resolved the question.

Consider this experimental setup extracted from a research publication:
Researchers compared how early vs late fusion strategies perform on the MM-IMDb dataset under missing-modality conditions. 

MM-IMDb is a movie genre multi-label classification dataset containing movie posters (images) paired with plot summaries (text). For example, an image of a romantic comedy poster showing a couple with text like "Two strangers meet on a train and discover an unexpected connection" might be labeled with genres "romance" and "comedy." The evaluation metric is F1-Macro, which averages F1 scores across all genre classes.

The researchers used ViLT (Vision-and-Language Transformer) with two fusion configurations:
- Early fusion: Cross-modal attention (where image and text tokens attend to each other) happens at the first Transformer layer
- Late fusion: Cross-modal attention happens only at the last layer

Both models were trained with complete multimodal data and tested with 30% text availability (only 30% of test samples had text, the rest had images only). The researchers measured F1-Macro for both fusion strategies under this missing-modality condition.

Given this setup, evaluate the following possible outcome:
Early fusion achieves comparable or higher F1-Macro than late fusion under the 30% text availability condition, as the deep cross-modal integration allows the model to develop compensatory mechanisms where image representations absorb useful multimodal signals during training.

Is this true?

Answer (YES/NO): YES